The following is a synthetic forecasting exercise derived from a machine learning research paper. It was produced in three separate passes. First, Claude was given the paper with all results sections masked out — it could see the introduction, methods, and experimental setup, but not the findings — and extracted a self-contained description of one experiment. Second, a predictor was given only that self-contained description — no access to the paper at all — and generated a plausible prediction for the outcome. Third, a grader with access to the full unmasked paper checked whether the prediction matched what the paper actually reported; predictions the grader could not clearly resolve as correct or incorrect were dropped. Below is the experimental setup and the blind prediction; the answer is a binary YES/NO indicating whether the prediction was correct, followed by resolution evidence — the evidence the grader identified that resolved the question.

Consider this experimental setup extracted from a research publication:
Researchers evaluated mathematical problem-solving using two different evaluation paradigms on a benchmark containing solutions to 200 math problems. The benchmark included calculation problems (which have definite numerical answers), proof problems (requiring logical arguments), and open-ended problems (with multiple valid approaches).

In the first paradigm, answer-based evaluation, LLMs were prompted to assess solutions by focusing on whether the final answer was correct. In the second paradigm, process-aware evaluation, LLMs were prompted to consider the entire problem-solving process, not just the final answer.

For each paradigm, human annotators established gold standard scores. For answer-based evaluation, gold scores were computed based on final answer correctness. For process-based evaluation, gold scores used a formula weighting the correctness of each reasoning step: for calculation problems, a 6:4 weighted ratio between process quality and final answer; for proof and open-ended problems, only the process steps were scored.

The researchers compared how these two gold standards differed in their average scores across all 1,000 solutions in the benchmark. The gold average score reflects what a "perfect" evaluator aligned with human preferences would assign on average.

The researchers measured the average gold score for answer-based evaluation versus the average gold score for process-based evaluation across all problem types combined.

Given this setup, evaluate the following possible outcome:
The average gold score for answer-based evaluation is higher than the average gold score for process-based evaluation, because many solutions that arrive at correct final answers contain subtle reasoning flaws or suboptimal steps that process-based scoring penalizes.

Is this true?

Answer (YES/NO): NO